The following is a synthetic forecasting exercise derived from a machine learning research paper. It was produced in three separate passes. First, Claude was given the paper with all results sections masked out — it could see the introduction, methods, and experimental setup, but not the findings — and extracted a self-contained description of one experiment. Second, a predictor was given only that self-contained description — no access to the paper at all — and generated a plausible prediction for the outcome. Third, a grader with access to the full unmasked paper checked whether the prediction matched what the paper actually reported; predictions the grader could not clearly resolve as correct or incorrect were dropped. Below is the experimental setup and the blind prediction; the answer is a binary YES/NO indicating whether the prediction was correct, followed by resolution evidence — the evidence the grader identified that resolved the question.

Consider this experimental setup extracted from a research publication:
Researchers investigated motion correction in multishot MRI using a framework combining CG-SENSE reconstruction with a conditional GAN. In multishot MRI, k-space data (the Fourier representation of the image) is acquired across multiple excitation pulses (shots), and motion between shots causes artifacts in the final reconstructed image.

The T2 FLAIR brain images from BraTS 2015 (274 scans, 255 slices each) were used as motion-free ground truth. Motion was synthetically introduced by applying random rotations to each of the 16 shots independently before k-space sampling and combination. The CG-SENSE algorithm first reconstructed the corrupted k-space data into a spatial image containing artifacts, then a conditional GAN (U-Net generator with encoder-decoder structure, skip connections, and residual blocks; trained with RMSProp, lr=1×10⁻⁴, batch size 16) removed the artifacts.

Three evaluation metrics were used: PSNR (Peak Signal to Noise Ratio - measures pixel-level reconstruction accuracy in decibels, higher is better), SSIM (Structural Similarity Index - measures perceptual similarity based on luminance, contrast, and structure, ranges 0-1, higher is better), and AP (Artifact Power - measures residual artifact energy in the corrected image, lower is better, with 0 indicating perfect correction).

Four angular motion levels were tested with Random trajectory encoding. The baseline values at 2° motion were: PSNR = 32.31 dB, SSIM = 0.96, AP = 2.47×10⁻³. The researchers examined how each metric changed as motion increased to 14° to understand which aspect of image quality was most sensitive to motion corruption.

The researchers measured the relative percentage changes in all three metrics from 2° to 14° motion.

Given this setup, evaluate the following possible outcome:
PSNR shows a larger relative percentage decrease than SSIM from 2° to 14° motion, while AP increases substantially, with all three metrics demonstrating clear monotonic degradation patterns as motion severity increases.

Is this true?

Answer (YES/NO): YES